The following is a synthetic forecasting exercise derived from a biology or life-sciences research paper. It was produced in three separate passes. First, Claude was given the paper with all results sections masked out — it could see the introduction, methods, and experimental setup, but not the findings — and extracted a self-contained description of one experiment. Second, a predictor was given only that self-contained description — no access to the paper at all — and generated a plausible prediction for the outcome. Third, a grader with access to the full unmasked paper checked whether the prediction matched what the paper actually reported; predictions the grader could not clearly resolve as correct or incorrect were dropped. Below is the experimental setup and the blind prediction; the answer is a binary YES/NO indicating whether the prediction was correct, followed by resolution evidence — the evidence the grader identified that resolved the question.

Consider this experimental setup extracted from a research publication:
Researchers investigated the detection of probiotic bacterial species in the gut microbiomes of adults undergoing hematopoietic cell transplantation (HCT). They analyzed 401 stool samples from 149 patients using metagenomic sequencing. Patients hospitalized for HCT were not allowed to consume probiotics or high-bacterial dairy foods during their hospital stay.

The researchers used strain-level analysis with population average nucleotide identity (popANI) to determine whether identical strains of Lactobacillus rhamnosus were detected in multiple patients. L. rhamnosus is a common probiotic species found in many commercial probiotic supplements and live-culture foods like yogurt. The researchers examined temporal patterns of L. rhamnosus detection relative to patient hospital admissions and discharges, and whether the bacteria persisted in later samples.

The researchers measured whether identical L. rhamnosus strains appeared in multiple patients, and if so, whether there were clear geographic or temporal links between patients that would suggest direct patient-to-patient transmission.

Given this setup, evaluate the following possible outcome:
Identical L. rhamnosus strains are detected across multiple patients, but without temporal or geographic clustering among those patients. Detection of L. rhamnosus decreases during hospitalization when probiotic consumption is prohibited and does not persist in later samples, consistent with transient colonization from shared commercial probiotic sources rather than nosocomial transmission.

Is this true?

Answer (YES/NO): NO